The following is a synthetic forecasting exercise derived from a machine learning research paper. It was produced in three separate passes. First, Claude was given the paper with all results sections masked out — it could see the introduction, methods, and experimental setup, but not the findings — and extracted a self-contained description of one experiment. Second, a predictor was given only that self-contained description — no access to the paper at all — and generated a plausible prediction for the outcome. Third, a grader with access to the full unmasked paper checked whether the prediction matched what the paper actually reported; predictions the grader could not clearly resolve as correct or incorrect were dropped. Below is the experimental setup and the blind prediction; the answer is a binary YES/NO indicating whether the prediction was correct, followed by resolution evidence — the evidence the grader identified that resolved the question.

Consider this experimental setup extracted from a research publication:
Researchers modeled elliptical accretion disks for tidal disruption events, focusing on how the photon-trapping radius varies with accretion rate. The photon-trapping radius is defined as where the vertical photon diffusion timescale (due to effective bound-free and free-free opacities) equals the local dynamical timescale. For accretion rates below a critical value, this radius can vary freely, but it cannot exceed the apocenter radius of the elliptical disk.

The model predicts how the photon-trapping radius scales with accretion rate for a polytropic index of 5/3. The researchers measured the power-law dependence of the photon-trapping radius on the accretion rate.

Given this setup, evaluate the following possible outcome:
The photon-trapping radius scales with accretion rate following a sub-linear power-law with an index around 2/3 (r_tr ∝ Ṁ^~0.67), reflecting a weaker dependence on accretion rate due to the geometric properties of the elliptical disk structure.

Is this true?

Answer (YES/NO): NO